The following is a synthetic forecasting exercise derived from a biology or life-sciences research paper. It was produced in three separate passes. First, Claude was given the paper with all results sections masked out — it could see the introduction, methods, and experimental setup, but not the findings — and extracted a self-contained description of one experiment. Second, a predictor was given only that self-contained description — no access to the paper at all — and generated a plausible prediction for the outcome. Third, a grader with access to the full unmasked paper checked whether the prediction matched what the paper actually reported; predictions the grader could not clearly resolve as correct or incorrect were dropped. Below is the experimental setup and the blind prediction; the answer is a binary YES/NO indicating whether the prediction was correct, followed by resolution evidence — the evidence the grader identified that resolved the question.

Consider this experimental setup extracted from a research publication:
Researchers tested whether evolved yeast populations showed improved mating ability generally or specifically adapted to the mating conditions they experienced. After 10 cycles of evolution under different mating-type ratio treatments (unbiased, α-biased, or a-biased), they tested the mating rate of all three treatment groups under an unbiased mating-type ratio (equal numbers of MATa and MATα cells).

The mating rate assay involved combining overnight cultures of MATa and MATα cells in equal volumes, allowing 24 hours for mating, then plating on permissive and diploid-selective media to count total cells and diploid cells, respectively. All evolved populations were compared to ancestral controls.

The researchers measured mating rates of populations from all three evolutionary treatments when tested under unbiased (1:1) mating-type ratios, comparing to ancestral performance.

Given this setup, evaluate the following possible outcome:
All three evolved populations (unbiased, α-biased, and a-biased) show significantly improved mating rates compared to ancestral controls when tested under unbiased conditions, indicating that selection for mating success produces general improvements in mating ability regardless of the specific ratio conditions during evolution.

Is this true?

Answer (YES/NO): YES